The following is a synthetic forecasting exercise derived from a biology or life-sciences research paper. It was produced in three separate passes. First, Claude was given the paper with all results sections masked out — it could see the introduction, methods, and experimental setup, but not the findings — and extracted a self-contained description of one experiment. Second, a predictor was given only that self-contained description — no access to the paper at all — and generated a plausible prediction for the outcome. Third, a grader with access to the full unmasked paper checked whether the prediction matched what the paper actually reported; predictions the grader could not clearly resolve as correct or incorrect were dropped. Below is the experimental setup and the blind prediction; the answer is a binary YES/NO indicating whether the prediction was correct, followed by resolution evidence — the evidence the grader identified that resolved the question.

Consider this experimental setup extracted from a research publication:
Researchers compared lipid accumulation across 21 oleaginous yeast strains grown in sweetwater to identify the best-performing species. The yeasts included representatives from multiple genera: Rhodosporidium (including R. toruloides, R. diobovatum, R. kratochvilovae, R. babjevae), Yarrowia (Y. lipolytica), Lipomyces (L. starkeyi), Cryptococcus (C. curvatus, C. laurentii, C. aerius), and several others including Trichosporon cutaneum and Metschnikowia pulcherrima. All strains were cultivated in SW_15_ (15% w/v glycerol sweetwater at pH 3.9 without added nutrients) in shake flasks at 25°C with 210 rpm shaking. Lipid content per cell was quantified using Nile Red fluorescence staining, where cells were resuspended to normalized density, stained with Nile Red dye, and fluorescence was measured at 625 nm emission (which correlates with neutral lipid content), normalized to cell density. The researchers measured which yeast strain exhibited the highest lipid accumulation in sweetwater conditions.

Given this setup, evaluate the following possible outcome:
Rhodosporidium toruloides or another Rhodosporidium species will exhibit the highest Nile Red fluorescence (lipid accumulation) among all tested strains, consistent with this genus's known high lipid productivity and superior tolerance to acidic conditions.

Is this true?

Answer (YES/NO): YES